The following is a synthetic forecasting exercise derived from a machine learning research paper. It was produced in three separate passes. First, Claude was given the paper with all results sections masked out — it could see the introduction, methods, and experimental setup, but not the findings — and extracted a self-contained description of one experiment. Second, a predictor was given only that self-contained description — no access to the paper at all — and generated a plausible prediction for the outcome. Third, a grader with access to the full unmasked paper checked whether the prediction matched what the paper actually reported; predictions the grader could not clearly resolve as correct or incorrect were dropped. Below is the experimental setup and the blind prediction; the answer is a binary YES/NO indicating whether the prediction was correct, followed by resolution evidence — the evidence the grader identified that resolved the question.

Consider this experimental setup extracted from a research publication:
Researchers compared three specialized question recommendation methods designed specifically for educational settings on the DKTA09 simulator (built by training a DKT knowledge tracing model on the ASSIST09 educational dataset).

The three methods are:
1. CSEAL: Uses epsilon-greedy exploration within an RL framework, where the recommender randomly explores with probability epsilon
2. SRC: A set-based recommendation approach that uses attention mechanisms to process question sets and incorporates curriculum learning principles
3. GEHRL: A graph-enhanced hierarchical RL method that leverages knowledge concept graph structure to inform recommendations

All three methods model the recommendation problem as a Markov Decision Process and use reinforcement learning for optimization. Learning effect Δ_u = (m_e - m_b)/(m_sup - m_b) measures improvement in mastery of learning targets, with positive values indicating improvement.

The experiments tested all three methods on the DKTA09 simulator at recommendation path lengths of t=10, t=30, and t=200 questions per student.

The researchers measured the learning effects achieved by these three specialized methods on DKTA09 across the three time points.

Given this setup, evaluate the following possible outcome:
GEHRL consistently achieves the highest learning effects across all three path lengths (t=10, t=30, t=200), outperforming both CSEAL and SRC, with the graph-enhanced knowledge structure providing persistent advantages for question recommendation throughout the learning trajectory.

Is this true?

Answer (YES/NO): NO